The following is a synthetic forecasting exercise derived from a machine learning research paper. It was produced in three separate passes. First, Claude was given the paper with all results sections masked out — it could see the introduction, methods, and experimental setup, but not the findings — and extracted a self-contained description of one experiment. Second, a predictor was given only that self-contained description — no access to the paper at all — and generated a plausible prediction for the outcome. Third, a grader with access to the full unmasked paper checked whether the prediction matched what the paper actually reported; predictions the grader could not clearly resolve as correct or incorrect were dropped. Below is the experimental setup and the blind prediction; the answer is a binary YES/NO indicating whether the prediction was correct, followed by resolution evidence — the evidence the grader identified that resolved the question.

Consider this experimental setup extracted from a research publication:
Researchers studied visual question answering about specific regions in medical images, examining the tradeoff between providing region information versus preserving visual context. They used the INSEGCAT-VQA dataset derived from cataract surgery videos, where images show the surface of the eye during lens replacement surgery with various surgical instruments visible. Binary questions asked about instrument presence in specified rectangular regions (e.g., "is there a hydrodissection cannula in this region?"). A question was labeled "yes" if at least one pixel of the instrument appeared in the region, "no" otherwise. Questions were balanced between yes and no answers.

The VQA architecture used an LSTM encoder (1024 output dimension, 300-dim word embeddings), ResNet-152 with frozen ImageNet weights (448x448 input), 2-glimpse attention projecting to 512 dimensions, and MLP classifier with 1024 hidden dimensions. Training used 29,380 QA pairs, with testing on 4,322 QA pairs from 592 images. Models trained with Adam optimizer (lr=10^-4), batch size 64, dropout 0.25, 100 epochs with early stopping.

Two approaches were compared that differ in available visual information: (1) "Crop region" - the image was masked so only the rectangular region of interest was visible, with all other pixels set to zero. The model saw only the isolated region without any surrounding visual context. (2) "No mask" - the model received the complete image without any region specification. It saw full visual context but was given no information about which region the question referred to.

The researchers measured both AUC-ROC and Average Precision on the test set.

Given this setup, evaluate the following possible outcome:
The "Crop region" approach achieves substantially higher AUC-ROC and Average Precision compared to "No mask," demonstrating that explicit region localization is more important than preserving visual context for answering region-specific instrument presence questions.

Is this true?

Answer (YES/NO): YES